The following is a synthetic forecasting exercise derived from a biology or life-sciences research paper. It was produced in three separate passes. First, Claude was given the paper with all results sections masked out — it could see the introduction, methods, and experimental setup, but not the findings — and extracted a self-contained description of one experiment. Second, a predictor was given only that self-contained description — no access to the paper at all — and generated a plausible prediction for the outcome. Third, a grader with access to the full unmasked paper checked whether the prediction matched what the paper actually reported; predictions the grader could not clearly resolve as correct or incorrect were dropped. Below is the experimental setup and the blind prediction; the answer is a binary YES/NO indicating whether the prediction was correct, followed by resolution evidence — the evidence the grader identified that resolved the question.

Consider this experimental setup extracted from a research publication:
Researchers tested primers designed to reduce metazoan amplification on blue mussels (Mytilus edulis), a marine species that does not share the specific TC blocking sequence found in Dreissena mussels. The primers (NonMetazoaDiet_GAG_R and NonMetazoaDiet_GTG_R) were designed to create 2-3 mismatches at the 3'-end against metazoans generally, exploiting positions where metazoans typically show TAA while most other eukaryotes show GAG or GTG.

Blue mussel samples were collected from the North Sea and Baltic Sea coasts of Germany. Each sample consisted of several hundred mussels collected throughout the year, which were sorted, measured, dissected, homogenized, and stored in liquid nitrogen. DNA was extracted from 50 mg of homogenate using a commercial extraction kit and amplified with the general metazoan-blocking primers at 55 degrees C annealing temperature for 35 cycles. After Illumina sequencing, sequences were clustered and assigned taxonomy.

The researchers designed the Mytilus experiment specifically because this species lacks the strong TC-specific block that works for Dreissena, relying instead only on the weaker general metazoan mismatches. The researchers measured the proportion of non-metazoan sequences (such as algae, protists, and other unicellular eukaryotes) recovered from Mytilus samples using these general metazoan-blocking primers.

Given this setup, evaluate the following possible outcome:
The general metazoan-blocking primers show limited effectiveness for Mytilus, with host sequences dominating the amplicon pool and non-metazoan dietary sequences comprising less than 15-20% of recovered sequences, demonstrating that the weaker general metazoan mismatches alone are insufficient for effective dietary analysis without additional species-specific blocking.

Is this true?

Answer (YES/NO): NO